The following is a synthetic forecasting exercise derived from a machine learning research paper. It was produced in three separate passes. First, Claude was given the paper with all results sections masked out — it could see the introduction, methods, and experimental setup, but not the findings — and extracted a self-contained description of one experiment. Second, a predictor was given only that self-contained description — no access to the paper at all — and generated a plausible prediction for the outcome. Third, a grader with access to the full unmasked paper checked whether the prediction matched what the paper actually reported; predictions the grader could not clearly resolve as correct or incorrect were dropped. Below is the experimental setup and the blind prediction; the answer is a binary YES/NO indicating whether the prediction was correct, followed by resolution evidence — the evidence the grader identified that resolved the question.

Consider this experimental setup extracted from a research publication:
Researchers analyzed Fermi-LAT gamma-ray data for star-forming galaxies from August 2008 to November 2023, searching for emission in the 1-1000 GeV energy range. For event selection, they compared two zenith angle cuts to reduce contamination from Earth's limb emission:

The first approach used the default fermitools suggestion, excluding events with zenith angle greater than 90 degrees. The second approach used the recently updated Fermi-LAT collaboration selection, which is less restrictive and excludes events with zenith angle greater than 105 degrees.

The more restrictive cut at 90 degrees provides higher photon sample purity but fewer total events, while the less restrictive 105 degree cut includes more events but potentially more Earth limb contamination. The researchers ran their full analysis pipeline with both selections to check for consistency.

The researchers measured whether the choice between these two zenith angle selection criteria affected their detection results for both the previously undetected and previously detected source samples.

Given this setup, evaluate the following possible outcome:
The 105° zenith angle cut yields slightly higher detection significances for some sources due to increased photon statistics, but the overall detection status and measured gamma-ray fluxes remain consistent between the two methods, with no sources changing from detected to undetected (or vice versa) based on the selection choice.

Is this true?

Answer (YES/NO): NO